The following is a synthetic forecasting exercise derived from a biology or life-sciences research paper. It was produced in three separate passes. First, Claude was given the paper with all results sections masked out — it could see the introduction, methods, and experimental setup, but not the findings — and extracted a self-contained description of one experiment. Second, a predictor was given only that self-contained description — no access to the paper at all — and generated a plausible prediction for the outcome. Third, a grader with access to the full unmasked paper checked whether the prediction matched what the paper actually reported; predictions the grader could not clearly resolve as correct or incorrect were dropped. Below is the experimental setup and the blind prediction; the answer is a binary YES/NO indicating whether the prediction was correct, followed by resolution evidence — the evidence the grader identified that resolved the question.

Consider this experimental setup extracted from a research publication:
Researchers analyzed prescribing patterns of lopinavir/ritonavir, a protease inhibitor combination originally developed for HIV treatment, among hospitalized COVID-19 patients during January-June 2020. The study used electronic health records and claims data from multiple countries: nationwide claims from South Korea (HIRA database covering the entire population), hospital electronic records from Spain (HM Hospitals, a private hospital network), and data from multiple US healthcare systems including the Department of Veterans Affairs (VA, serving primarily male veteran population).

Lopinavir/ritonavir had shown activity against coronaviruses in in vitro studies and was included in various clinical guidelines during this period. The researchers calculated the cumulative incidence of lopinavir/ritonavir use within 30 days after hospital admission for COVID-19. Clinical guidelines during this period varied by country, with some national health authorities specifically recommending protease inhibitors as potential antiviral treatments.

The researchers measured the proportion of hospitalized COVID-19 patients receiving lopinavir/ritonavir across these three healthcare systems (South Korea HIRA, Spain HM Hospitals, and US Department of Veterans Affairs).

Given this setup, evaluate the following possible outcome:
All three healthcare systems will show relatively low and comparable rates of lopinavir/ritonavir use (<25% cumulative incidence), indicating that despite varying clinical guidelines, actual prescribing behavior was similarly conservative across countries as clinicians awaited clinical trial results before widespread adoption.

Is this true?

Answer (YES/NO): NO